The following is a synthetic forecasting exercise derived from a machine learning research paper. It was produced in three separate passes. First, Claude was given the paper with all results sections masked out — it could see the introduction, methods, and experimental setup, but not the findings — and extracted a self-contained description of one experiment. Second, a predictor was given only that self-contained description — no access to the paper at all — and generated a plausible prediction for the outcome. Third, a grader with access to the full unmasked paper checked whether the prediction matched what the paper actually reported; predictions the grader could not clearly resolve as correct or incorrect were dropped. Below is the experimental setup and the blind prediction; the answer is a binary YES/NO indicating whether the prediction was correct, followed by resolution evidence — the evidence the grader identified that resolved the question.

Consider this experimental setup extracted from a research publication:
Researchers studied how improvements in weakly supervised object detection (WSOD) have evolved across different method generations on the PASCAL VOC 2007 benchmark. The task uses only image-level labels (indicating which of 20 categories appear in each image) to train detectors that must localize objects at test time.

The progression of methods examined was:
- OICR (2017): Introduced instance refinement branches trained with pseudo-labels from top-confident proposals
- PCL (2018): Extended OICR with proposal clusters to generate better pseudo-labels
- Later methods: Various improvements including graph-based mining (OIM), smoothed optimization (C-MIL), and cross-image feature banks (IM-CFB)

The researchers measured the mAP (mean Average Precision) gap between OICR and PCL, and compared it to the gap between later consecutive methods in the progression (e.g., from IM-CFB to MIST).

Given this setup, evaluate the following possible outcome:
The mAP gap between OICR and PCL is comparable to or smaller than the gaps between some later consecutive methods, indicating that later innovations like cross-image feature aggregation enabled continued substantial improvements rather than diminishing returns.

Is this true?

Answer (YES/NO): YES